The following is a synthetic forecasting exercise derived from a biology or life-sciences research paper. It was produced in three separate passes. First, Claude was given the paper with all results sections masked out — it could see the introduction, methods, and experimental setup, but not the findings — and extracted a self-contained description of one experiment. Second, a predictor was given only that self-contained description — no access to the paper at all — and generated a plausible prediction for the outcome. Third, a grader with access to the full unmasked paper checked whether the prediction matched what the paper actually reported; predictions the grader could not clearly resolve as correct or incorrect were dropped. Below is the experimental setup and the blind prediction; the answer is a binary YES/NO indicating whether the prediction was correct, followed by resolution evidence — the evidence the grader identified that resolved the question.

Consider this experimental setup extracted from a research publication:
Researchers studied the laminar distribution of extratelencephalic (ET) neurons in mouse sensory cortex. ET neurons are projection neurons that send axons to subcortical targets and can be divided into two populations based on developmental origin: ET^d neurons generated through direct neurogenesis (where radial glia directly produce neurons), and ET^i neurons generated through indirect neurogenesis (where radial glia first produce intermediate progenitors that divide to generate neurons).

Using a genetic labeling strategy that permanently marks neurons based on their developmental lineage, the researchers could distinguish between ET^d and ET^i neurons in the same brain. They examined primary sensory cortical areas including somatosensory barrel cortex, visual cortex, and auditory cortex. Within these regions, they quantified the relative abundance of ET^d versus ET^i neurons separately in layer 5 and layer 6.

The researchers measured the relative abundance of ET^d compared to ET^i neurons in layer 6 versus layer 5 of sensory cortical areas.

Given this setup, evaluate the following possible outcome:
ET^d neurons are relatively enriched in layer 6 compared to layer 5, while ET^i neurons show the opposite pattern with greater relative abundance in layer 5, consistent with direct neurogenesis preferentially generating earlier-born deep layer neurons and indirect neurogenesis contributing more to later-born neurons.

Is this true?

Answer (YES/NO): YES